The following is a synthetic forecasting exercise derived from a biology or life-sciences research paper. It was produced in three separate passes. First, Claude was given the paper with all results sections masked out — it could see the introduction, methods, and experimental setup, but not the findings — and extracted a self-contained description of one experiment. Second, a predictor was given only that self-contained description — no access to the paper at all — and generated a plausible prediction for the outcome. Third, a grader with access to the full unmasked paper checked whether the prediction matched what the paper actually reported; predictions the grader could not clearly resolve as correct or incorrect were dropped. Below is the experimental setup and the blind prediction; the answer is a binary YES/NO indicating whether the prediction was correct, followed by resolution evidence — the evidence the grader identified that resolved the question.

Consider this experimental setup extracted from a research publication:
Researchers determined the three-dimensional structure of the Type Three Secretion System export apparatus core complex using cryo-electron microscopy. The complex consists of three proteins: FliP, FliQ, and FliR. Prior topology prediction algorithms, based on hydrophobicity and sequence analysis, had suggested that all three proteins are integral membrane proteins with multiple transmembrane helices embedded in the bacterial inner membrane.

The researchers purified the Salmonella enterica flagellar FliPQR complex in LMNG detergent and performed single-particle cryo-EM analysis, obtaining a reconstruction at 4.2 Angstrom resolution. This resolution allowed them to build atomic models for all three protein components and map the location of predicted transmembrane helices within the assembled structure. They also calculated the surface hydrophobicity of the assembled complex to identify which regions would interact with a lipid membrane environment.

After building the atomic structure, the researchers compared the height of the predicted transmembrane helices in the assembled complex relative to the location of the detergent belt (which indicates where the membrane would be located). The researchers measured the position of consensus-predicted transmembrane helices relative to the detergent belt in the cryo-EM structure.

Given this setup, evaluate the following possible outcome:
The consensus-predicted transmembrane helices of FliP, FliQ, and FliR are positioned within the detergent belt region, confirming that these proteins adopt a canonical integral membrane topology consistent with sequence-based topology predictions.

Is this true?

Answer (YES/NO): NO